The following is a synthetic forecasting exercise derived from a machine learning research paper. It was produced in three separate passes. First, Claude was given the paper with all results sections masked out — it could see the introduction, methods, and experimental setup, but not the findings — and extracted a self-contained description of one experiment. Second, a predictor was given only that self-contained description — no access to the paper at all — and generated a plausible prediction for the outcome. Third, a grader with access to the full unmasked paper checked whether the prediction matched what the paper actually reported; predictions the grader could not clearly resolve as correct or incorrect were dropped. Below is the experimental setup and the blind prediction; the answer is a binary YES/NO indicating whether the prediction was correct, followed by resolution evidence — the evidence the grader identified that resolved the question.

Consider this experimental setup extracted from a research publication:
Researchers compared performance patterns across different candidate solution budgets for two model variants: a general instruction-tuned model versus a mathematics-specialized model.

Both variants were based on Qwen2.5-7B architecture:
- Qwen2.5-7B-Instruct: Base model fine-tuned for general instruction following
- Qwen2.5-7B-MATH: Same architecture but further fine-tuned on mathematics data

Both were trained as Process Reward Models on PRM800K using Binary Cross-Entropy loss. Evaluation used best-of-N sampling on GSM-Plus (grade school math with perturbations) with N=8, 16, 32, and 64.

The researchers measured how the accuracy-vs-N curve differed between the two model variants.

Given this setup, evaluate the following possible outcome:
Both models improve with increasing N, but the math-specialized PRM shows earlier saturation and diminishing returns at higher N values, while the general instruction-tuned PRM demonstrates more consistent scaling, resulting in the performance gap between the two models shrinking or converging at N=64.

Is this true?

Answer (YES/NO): NO